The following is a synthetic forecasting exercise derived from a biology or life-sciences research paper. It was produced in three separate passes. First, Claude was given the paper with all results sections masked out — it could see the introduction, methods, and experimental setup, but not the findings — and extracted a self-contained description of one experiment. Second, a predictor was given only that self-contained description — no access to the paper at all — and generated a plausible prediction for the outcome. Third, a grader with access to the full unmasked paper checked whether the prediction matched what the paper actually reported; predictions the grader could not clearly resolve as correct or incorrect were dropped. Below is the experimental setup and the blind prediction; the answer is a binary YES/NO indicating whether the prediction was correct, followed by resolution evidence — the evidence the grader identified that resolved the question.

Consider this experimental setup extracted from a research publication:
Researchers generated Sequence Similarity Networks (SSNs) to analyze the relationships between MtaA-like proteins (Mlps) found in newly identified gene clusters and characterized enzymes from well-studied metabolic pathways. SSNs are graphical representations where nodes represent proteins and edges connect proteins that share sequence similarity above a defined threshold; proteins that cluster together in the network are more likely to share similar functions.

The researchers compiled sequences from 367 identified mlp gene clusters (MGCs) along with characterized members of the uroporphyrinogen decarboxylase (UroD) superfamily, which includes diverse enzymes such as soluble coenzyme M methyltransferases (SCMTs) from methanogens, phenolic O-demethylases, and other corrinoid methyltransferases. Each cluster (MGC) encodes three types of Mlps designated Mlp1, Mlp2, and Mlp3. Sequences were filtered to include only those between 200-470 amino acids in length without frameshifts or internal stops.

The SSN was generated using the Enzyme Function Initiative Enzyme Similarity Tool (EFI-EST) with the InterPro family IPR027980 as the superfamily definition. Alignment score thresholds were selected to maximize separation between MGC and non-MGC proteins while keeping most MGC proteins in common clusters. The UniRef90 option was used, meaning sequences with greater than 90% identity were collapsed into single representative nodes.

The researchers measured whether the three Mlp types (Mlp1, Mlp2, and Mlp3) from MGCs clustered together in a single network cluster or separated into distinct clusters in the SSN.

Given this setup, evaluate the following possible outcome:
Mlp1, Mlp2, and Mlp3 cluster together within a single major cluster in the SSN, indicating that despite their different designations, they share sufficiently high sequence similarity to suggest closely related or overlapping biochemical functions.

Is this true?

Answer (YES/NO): NO